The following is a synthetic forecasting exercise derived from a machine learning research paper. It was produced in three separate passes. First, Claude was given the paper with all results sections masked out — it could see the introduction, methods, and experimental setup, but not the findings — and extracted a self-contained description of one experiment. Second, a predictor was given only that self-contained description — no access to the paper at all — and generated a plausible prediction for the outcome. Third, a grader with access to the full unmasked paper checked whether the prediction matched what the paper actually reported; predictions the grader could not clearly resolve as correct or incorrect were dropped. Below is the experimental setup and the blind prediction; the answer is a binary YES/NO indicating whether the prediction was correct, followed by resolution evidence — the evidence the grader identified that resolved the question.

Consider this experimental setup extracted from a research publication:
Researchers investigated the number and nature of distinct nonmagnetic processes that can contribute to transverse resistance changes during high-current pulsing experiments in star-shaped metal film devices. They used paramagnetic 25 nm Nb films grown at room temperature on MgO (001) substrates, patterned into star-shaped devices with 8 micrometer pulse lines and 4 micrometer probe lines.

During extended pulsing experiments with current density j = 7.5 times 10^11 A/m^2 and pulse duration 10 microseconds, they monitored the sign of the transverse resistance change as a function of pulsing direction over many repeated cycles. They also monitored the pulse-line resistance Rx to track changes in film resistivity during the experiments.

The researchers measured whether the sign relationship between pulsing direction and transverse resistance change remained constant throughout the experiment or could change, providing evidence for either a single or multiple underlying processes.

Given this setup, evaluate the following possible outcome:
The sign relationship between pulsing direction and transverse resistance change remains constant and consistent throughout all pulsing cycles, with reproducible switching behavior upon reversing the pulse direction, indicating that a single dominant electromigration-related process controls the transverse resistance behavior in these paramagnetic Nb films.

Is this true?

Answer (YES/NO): NO